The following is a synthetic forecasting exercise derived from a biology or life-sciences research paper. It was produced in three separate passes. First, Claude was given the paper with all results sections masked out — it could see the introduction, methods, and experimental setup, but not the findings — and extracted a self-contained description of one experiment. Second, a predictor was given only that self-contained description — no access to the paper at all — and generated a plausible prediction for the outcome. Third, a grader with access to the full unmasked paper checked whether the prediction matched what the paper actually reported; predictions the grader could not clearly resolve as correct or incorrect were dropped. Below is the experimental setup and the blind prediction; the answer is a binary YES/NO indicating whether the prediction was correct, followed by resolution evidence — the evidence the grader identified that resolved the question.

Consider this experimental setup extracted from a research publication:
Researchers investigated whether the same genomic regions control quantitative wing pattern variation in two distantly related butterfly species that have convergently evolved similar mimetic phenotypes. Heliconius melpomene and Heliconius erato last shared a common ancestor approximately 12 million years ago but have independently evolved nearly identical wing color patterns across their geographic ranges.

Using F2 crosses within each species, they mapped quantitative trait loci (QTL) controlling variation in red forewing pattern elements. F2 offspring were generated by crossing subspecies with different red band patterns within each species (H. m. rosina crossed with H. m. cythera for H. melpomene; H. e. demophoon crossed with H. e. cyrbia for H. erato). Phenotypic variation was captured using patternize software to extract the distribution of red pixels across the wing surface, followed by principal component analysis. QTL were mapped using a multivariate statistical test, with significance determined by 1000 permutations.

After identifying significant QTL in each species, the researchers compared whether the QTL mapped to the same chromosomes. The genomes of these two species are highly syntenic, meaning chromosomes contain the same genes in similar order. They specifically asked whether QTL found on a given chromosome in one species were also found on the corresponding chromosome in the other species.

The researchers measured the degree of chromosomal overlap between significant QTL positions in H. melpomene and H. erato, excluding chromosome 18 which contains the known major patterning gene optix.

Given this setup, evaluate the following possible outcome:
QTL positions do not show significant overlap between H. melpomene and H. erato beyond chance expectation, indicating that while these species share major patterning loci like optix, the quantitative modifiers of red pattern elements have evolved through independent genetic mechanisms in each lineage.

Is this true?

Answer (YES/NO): YES